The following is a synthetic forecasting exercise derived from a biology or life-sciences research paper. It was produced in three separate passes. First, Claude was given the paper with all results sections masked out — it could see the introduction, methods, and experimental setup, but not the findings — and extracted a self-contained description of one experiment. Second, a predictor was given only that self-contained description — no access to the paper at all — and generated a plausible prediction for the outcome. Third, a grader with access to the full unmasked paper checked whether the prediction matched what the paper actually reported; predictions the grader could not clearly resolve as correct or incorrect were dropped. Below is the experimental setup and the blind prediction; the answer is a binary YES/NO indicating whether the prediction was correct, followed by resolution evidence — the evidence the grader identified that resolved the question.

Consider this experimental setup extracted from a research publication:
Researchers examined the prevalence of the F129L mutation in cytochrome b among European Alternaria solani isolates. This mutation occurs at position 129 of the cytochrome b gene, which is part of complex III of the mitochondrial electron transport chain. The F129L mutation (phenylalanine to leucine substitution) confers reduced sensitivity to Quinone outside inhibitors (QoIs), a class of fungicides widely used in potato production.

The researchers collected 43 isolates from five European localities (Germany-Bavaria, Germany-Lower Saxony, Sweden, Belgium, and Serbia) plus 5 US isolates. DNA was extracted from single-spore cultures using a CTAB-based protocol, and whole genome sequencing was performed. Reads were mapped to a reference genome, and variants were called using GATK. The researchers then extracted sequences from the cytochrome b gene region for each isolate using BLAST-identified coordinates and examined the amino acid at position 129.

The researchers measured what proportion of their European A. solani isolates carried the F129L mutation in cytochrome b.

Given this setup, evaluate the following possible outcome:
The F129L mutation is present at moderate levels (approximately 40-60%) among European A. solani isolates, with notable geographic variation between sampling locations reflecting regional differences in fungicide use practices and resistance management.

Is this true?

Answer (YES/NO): NO